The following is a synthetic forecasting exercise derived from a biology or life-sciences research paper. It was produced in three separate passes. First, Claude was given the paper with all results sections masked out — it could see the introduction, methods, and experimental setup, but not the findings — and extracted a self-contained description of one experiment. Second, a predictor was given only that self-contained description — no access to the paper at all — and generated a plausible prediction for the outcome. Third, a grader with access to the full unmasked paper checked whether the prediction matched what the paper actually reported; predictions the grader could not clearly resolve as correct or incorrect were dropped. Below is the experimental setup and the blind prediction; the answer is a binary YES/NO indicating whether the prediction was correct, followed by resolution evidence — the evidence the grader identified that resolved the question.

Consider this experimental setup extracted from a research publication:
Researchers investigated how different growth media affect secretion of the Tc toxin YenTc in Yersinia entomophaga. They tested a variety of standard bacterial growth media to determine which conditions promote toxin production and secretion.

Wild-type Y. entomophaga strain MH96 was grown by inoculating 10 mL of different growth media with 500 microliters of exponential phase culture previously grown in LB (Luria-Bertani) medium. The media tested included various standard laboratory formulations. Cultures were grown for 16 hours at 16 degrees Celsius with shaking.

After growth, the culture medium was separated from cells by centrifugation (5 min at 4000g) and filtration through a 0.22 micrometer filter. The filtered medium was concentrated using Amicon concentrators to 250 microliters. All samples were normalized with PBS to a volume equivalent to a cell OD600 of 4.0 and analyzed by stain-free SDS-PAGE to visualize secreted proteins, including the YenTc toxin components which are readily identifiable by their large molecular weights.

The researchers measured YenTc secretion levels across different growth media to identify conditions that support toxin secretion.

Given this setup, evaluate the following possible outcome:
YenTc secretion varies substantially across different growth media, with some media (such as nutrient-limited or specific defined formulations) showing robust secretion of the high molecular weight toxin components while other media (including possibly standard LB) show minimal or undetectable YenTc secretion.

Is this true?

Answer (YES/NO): NO